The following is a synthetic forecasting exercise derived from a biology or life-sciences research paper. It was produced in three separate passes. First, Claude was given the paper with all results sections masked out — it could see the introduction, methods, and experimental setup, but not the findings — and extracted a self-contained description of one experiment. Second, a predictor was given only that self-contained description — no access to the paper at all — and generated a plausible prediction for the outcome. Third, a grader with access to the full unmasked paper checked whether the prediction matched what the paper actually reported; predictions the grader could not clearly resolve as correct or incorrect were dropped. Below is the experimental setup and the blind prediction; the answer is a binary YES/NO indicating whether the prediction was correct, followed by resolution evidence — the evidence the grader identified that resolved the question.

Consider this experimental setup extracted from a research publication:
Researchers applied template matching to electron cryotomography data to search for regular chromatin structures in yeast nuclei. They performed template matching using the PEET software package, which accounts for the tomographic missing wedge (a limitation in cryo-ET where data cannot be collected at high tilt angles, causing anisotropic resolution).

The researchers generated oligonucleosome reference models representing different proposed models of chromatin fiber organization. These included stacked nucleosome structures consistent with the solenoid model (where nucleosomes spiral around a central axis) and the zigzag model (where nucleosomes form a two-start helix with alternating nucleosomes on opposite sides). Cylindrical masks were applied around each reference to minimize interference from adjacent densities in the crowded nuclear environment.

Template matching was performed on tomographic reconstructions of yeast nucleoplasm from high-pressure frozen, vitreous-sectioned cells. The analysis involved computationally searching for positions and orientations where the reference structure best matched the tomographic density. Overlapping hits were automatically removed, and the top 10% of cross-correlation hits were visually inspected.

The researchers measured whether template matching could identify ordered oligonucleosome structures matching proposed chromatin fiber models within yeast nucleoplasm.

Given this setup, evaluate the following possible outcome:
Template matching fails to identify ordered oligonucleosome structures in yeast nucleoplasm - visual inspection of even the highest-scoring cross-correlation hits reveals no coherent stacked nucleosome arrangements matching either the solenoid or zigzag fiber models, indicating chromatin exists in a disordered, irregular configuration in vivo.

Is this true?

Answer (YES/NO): YES